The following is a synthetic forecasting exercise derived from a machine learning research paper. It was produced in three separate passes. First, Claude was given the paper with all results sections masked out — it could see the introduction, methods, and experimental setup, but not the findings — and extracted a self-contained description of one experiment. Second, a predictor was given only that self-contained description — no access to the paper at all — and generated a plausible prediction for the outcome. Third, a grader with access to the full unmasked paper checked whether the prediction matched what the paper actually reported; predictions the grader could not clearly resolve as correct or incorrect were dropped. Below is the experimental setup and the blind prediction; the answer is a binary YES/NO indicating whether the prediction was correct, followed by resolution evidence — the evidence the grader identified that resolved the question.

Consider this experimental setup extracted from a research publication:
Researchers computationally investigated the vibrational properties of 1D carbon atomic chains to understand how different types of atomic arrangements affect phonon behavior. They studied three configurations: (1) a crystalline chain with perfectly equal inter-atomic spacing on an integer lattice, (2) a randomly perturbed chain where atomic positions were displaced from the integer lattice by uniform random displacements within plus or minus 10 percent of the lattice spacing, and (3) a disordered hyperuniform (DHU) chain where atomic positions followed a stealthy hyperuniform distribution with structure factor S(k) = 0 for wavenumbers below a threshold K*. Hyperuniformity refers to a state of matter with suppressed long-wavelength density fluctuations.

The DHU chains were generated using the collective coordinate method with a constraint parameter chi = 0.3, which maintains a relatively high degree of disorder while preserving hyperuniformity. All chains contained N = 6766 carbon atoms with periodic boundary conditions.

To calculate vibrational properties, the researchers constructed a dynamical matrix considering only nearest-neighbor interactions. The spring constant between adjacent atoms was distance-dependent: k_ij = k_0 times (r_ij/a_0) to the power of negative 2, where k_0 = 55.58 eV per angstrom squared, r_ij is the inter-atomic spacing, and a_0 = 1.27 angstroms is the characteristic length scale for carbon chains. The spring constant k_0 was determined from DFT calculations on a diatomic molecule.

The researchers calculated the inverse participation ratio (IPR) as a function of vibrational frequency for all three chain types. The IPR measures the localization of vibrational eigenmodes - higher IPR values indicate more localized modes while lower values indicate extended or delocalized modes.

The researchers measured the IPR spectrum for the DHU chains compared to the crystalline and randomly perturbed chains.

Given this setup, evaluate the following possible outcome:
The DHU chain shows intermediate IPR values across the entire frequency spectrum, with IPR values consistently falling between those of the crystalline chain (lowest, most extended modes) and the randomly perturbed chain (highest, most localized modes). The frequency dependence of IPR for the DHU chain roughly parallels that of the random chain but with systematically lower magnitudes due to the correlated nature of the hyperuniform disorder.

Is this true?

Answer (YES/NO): NO